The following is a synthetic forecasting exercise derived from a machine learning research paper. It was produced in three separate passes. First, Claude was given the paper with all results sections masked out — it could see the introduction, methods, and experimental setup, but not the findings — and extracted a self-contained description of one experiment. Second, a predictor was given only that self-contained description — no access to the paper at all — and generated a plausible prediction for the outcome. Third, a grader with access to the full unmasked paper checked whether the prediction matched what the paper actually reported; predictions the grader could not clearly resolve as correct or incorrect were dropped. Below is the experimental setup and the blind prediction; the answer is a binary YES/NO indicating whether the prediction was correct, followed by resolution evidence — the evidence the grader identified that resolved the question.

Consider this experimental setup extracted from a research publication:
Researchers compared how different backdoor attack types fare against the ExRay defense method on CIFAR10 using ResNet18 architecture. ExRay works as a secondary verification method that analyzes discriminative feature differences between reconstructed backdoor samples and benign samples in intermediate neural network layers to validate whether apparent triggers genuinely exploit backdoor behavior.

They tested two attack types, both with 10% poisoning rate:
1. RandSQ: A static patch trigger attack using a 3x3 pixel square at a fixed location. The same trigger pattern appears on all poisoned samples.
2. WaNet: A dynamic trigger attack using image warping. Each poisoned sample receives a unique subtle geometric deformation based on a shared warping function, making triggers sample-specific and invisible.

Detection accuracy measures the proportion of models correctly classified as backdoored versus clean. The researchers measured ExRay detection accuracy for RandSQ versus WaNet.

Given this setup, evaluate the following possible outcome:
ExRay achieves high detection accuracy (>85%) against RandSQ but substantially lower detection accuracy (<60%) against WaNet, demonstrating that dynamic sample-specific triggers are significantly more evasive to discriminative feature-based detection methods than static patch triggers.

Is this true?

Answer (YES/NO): NO